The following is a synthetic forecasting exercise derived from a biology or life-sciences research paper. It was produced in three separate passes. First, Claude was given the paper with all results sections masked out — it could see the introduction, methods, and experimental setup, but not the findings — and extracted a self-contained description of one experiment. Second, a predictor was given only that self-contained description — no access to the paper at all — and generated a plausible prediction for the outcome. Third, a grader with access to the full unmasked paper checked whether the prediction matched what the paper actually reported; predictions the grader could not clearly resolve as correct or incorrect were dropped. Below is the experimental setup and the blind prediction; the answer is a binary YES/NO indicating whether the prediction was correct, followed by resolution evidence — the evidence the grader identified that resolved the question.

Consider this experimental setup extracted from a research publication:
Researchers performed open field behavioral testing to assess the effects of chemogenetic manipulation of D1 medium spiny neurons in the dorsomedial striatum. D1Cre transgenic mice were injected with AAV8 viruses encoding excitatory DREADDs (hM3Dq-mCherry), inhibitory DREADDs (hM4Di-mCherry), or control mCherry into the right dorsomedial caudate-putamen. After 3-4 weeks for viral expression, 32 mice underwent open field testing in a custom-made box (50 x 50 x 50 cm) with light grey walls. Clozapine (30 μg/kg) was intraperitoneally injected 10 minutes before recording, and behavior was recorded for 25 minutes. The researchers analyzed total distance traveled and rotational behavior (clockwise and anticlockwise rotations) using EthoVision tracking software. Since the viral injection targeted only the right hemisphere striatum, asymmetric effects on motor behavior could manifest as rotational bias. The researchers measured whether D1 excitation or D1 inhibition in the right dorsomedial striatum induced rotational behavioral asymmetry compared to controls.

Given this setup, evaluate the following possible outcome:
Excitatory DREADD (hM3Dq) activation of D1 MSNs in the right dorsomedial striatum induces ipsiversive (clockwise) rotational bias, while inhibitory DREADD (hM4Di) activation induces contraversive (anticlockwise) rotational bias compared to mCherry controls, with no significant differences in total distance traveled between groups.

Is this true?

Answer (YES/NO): NO